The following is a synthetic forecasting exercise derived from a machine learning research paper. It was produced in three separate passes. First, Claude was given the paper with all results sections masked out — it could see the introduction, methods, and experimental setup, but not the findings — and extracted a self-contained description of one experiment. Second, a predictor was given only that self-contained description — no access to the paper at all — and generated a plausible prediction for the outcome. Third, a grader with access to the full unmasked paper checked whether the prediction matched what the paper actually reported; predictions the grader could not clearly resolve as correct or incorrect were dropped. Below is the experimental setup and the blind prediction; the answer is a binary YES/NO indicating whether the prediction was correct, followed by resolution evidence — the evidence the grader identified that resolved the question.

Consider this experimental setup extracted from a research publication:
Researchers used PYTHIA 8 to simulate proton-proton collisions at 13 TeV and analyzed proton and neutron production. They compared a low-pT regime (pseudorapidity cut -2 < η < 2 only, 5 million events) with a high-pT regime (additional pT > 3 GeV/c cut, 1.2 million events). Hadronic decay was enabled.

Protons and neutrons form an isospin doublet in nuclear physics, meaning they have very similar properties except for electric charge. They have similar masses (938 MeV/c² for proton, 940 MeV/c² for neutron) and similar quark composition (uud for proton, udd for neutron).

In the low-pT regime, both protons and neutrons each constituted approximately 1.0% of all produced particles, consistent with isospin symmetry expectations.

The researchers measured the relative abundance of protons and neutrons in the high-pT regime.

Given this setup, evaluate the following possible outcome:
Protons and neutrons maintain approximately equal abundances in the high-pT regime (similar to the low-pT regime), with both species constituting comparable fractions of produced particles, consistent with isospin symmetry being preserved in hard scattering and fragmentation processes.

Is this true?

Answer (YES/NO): YES